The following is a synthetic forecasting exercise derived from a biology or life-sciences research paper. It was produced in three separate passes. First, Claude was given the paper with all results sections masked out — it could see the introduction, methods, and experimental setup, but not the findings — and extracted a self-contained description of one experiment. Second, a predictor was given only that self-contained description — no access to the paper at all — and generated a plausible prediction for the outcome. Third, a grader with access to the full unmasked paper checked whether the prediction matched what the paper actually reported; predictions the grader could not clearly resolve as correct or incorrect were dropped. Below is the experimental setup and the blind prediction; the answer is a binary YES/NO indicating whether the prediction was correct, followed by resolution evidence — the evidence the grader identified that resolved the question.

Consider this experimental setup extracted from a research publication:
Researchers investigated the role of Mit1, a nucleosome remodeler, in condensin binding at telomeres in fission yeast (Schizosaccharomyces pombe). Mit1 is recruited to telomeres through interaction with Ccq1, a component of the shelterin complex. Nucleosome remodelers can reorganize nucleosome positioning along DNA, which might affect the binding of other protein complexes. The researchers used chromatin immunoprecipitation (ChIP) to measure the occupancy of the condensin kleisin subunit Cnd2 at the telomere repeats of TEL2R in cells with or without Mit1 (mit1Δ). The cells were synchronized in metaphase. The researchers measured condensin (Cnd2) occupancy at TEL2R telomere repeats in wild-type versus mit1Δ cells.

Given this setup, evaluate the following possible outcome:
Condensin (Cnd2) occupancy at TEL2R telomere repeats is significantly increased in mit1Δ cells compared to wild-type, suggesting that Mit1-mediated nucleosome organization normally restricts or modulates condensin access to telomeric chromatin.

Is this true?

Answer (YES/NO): YES